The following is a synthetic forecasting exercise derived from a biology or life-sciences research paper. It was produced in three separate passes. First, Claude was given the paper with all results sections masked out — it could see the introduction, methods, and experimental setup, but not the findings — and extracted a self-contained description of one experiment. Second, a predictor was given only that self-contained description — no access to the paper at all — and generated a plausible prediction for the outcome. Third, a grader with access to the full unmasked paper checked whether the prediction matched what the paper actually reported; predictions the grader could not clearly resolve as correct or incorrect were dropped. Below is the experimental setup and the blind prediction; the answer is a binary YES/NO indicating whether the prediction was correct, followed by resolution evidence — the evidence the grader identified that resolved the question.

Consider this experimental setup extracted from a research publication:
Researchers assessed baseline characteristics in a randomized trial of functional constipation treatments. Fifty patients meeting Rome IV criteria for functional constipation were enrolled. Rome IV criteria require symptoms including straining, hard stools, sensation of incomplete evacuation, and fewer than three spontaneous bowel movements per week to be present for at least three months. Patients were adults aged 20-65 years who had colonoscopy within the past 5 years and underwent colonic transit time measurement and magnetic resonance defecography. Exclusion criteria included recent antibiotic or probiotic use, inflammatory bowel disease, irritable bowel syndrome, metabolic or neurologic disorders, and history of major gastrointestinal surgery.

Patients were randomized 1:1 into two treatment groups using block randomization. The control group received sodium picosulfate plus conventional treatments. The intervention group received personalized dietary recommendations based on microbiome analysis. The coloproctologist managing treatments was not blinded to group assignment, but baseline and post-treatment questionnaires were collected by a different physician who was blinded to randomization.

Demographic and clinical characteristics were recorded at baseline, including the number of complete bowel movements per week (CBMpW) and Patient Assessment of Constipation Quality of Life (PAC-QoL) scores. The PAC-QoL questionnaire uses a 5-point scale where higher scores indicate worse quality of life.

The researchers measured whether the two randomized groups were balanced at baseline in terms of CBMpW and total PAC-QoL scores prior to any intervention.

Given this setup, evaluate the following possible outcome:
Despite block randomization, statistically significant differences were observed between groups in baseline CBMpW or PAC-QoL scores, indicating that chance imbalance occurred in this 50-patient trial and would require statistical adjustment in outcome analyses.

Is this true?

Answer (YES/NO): NO